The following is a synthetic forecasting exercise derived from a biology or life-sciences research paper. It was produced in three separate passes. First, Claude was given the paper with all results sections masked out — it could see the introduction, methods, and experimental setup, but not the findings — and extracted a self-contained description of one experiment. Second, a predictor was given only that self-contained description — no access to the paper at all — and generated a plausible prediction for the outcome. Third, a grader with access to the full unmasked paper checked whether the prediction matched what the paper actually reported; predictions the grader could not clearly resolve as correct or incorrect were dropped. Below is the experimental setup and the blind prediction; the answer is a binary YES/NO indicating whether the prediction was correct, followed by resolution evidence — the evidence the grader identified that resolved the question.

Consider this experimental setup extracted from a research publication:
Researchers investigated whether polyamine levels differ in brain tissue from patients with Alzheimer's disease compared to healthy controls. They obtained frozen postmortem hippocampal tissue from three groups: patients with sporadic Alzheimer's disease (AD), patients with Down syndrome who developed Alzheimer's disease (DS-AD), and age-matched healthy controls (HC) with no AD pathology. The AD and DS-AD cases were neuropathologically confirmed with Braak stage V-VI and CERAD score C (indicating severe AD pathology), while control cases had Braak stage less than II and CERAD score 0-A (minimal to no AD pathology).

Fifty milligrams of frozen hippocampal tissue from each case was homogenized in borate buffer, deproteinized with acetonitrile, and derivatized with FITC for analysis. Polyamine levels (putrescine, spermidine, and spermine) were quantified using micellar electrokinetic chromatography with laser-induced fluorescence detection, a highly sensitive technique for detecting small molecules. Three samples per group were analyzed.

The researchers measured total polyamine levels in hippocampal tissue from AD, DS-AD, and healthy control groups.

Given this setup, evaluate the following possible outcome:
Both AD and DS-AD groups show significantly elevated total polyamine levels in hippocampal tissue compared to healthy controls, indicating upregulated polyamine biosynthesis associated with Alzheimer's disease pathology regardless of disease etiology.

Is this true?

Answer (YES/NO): YES